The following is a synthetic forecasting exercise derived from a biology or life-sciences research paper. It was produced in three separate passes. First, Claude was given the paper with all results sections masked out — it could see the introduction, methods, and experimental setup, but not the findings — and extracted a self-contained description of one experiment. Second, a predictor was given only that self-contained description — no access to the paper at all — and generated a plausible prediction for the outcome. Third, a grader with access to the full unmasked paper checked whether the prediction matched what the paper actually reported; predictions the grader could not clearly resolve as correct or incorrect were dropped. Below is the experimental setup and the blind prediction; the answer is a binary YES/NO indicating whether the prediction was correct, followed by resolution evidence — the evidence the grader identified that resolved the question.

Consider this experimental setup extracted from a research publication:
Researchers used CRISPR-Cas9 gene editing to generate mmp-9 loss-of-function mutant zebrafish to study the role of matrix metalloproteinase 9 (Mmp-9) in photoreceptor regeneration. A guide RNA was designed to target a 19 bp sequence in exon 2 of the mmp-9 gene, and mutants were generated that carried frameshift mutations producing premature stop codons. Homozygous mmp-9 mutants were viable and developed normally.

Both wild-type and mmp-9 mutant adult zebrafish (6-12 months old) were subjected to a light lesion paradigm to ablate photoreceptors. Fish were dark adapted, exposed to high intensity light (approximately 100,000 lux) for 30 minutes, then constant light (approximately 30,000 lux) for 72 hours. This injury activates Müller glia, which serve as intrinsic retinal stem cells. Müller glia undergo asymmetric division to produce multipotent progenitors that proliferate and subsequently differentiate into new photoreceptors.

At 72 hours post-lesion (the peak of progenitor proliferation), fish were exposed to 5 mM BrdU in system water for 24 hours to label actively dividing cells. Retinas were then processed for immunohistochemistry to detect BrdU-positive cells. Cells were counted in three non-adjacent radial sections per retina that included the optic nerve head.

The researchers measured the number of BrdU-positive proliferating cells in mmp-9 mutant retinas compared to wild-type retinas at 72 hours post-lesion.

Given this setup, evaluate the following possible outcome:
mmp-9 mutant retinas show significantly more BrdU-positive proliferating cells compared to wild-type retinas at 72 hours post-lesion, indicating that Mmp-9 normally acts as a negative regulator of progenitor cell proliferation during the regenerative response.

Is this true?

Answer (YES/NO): YES